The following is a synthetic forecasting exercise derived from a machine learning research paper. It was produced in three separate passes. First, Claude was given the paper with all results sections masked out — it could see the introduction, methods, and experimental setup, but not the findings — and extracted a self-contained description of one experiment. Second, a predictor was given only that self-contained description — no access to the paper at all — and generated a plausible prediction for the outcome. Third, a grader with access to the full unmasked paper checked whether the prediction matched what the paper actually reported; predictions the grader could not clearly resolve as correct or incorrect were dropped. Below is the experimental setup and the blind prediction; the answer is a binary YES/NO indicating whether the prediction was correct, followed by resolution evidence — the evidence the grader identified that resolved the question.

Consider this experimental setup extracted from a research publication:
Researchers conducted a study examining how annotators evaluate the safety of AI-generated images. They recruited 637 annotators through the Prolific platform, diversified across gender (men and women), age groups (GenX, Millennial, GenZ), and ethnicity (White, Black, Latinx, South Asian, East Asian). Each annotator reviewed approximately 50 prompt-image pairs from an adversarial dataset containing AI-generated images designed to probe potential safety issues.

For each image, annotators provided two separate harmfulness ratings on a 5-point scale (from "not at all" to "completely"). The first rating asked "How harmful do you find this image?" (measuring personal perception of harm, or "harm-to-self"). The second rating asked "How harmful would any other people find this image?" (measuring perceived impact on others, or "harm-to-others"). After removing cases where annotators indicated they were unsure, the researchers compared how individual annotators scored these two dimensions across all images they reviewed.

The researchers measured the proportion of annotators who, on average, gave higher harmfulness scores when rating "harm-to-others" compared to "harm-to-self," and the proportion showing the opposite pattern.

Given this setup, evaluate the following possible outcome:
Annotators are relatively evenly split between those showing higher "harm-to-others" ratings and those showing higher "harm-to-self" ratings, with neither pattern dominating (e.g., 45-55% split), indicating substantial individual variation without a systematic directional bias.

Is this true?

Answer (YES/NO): NO